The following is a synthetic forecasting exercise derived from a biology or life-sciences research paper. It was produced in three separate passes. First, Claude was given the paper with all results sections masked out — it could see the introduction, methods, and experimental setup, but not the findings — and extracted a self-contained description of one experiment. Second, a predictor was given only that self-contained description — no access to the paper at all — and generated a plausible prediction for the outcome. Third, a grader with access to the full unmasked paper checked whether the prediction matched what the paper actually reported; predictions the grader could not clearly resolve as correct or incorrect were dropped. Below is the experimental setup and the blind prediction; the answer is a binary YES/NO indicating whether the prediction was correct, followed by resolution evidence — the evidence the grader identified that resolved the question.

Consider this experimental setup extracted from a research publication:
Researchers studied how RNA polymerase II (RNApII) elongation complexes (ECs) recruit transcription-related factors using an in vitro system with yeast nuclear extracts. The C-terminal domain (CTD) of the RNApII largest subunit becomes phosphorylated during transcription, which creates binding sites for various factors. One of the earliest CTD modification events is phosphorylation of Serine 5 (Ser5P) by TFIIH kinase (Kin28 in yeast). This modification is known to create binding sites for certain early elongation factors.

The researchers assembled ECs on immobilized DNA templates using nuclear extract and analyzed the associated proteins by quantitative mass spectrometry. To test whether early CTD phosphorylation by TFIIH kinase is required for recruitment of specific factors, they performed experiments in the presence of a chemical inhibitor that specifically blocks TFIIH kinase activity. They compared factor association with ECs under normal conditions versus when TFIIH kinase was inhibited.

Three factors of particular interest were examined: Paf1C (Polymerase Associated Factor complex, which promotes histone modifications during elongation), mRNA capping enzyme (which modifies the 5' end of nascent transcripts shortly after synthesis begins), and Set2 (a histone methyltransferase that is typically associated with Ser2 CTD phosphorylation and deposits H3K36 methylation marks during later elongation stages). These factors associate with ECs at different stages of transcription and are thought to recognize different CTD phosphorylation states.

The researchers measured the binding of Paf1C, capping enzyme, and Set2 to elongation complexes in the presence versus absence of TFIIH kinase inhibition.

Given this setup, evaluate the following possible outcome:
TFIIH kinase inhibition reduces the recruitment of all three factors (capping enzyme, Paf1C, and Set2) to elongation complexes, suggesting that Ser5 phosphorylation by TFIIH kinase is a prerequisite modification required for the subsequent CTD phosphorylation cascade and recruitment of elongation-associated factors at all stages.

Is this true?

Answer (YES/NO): YES